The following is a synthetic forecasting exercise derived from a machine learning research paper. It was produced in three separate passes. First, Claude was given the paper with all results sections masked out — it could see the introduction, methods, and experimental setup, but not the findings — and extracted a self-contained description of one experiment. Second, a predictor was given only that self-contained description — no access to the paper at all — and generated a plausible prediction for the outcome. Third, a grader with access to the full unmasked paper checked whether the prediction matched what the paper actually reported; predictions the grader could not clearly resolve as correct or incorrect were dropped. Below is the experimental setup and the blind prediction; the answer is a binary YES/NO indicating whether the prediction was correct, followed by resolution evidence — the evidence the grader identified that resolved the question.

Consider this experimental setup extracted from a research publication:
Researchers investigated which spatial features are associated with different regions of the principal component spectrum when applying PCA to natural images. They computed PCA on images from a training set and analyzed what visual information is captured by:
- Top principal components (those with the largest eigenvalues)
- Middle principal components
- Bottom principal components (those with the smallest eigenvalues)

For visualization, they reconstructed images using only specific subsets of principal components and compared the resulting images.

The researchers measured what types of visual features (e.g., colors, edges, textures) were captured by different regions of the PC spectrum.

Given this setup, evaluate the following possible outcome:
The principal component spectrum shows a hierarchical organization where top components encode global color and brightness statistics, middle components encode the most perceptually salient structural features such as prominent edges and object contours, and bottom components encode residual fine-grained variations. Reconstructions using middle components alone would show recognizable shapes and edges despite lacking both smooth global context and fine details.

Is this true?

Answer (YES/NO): NO